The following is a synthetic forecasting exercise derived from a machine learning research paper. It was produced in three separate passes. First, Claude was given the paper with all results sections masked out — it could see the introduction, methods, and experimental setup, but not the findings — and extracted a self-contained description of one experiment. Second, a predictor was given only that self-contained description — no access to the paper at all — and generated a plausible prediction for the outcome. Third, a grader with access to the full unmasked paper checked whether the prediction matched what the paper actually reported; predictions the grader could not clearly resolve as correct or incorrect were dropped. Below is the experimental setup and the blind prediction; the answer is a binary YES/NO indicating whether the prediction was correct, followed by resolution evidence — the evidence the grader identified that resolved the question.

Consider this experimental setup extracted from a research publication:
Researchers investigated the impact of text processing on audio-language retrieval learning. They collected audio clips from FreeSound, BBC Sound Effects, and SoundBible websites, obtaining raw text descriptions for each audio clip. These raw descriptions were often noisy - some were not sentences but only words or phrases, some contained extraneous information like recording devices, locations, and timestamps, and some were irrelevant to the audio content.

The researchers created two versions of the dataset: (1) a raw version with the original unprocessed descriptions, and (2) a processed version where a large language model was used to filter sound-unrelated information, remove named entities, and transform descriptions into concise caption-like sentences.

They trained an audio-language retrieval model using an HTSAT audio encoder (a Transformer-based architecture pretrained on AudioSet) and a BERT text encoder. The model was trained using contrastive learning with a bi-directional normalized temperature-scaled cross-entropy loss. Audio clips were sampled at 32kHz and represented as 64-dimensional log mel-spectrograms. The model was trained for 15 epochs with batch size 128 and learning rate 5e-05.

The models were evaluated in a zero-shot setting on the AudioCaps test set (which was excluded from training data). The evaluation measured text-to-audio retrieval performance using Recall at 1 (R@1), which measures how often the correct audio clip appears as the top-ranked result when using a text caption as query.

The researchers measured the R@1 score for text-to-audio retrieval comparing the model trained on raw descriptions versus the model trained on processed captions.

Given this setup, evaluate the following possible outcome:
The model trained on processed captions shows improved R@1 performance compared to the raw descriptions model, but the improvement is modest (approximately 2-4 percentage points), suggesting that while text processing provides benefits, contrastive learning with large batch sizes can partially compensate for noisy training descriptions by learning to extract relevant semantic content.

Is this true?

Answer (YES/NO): YES